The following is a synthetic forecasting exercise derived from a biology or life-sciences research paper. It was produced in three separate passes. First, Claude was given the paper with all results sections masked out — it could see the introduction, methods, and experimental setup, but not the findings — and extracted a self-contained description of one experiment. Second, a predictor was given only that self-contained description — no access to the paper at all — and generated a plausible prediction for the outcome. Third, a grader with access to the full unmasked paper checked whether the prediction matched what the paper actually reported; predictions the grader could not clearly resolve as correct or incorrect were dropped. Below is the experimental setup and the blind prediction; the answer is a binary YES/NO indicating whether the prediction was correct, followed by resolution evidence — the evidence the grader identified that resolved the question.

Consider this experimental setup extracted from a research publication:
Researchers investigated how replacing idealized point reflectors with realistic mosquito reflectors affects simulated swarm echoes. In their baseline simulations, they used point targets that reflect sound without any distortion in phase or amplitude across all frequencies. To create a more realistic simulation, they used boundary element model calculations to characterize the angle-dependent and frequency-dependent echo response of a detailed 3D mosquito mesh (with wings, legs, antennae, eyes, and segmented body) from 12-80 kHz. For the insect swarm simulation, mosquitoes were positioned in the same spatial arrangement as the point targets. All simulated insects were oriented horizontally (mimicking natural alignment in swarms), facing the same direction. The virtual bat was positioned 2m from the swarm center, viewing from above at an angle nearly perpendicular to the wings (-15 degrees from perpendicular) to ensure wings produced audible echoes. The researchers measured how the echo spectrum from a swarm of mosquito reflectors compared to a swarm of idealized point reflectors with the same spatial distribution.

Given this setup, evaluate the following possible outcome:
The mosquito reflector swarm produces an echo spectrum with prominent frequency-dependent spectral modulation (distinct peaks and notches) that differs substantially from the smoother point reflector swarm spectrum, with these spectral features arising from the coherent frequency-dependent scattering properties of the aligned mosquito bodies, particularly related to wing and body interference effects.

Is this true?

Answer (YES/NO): NO